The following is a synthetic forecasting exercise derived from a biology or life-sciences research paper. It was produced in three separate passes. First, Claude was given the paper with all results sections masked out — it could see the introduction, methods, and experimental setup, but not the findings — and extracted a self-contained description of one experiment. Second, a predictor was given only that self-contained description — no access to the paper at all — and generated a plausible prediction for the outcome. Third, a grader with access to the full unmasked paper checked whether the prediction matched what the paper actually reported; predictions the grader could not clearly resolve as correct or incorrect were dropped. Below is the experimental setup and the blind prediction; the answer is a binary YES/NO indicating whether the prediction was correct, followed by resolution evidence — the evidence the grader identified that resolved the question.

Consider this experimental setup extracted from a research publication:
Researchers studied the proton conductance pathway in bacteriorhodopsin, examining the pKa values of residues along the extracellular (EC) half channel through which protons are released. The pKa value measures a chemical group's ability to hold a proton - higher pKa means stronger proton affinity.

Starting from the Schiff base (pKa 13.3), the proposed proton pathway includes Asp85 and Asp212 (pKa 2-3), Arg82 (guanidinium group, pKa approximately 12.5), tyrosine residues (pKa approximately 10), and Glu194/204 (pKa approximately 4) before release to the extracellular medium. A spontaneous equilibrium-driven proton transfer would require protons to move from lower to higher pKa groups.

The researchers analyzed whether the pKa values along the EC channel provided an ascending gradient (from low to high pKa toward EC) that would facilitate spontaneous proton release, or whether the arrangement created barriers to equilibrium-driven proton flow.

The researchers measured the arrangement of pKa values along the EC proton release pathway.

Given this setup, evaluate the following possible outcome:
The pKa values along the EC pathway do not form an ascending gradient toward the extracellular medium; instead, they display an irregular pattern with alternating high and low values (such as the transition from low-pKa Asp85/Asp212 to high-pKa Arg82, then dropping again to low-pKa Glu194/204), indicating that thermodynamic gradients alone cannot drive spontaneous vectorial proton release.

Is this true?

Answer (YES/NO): YES